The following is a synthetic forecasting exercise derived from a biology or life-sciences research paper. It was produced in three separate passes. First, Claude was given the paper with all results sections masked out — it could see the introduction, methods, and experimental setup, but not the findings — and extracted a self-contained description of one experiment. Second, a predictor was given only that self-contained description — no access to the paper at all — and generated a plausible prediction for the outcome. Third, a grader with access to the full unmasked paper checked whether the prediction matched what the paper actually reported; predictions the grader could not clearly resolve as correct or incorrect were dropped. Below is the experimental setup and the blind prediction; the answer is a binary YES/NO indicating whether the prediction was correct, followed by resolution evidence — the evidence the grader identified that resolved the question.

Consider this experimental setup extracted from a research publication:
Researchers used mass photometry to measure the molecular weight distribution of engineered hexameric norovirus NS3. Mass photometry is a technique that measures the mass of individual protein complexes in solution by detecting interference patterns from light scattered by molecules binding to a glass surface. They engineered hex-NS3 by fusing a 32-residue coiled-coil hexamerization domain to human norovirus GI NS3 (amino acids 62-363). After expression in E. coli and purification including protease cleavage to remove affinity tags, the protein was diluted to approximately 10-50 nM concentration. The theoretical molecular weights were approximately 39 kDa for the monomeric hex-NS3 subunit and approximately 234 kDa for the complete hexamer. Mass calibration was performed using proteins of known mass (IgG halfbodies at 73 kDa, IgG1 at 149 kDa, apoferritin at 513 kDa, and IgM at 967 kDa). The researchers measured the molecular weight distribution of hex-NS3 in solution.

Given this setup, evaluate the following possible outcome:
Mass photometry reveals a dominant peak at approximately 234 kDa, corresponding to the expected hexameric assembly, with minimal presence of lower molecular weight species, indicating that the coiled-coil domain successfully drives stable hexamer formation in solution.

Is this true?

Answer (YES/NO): NO